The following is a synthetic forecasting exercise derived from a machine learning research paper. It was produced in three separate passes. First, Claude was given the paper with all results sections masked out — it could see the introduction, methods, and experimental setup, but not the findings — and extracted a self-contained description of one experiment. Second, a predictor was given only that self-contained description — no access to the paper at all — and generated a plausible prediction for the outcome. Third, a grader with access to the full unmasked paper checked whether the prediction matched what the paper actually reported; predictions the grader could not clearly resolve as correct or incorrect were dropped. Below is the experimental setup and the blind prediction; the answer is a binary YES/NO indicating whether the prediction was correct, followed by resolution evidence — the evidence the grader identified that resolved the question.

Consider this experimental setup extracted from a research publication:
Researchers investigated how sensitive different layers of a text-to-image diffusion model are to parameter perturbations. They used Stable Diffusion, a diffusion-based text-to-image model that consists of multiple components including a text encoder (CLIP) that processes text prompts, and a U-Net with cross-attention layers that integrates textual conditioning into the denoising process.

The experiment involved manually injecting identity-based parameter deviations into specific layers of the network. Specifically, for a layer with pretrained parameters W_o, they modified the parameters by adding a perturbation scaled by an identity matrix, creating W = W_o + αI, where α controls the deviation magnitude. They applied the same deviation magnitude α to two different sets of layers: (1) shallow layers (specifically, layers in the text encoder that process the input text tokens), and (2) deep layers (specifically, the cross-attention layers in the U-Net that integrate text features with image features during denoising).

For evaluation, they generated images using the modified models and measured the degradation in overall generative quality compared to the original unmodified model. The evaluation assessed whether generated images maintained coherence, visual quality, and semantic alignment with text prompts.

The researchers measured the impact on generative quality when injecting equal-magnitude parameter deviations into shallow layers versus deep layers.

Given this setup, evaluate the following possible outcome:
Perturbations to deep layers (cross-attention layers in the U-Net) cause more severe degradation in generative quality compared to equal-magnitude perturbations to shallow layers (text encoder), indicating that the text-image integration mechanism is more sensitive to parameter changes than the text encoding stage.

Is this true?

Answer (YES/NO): YES